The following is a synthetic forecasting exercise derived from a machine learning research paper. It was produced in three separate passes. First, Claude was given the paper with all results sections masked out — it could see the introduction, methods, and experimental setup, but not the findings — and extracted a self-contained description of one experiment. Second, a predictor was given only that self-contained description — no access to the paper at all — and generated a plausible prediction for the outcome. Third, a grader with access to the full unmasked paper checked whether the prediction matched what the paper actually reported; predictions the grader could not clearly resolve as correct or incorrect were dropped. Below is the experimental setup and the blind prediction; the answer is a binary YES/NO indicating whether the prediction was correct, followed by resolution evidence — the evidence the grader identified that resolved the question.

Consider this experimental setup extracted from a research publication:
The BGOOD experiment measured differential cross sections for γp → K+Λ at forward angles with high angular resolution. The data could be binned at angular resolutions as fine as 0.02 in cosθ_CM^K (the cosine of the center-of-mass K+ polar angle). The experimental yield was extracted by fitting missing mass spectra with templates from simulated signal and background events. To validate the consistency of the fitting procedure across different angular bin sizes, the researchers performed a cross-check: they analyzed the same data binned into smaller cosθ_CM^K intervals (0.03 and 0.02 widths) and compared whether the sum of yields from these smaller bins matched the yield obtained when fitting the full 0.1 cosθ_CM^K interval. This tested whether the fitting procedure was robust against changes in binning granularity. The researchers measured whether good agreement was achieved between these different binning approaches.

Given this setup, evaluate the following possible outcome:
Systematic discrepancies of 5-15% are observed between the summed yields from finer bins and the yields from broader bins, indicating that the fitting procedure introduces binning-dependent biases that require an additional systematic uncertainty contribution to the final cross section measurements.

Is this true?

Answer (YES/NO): NO